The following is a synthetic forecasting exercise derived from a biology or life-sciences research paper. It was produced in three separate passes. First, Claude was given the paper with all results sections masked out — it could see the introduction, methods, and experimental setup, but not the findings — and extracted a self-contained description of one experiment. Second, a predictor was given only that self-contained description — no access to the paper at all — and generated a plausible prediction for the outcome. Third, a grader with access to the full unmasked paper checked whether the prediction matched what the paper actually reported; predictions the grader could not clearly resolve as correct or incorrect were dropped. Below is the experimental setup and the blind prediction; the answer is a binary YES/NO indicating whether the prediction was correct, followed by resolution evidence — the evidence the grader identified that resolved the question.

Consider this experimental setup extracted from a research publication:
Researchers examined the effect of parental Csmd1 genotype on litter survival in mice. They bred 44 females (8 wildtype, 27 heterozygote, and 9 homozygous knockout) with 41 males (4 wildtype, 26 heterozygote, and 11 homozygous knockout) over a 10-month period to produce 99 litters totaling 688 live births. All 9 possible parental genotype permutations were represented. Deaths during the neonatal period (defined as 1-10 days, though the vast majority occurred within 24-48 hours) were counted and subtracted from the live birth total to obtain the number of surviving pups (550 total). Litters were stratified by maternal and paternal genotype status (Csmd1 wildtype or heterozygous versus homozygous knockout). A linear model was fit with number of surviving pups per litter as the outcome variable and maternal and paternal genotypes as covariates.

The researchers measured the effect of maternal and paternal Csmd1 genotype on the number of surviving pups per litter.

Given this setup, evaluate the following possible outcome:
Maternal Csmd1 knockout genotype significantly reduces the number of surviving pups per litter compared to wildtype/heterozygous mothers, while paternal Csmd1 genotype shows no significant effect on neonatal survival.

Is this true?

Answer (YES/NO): YES